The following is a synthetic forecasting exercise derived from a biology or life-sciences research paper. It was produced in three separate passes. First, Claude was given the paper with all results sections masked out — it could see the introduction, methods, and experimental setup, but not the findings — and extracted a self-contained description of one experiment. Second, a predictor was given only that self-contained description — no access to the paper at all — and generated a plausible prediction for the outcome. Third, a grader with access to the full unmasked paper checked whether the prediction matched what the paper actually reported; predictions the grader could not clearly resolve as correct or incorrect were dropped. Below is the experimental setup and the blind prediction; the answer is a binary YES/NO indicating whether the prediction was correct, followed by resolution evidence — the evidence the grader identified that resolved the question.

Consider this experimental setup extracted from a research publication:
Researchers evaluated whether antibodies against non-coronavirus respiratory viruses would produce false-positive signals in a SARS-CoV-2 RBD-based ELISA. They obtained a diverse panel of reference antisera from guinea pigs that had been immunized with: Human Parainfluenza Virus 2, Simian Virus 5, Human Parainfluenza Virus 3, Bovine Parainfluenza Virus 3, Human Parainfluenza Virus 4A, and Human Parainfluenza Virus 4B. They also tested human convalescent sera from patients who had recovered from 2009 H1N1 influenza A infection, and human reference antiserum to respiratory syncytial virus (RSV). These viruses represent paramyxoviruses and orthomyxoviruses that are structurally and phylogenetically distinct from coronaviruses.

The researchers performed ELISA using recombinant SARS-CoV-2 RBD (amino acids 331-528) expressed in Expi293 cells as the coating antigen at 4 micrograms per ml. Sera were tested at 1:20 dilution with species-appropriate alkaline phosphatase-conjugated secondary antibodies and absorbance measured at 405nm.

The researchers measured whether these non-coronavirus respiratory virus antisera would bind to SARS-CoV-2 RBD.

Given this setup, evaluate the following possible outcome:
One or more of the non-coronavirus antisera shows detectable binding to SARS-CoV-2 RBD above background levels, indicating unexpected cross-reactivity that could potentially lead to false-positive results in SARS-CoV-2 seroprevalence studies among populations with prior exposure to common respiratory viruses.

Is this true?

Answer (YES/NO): NO